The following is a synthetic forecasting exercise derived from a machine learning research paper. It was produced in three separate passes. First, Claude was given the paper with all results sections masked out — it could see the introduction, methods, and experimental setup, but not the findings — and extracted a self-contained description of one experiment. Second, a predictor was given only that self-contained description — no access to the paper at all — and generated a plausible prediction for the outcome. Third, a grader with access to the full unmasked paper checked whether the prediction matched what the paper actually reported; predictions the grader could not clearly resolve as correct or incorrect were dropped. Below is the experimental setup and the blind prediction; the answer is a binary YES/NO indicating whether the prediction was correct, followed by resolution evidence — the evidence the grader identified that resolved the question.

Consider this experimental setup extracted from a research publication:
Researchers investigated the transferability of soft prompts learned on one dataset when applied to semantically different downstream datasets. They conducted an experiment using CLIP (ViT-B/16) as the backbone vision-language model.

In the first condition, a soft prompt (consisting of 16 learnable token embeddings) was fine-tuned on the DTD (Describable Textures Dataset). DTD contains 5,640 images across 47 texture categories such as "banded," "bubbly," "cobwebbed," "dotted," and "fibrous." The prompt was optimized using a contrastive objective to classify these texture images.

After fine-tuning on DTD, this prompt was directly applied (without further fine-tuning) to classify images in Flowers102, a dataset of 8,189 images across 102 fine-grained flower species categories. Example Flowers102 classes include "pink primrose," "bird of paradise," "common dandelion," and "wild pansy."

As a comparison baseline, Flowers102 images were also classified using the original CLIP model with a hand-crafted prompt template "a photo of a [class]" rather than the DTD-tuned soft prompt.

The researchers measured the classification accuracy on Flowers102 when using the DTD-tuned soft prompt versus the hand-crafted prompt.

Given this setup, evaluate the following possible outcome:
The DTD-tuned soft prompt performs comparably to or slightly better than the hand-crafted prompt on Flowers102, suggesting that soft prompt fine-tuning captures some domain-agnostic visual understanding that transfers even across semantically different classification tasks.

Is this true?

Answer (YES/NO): NO